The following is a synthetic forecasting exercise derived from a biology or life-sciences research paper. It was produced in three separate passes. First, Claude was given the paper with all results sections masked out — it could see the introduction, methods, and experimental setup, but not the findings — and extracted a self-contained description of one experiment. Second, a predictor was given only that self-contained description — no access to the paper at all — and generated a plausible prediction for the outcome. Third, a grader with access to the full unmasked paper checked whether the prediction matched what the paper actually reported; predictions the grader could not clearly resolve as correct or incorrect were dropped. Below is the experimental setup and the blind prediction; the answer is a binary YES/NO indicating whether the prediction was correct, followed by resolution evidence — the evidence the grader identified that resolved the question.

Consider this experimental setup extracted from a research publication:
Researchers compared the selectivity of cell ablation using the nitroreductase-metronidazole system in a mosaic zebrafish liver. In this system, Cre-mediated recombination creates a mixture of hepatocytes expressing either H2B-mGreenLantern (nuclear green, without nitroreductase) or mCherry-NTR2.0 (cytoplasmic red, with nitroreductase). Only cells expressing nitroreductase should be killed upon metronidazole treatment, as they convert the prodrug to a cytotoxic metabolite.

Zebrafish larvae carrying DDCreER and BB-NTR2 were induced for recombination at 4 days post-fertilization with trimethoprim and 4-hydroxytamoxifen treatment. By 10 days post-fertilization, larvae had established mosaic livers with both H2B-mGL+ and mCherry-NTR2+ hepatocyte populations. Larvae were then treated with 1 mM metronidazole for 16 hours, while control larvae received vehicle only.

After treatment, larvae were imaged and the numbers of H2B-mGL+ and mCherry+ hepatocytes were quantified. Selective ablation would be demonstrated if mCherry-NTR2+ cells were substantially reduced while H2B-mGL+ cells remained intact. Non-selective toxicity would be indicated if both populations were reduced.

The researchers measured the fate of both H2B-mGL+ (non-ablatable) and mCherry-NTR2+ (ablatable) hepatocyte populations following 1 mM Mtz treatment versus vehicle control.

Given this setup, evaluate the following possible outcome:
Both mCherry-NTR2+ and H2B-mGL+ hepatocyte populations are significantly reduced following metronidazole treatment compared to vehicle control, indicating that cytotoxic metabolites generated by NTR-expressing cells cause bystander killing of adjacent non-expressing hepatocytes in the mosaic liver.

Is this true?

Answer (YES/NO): NO